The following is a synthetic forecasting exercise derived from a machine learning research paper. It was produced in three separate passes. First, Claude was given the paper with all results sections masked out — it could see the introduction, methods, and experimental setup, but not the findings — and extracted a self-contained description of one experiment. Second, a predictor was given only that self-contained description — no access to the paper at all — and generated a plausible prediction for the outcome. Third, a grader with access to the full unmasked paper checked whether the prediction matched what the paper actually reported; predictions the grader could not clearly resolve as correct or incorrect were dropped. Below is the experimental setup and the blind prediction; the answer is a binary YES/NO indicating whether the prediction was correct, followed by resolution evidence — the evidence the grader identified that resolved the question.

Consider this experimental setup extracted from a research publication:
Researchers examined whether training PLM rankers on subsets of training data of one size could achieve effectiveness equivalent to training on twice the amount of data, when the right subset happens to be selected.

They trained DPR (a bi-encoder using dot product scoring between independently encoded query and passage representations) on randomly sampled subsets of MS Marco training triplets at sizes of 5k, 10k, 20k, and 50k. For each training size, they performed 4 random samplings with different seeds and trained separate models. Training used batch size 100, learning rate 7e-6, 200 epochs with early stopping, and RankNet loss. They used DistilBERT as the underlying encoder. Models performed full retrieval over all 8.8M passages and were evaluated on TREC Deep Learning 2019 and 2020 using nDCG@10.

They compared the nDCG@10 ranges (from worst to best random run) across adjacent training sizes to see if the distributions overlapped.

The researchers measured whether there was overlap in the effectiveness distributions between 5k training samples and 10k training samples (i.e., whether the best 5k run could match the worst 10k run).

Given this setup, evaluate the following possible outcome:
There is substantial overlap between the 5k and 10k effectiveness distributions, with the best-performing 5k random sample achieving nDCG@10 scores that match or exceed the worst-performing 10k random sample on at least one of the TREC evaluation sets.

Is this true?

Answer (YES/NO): YES